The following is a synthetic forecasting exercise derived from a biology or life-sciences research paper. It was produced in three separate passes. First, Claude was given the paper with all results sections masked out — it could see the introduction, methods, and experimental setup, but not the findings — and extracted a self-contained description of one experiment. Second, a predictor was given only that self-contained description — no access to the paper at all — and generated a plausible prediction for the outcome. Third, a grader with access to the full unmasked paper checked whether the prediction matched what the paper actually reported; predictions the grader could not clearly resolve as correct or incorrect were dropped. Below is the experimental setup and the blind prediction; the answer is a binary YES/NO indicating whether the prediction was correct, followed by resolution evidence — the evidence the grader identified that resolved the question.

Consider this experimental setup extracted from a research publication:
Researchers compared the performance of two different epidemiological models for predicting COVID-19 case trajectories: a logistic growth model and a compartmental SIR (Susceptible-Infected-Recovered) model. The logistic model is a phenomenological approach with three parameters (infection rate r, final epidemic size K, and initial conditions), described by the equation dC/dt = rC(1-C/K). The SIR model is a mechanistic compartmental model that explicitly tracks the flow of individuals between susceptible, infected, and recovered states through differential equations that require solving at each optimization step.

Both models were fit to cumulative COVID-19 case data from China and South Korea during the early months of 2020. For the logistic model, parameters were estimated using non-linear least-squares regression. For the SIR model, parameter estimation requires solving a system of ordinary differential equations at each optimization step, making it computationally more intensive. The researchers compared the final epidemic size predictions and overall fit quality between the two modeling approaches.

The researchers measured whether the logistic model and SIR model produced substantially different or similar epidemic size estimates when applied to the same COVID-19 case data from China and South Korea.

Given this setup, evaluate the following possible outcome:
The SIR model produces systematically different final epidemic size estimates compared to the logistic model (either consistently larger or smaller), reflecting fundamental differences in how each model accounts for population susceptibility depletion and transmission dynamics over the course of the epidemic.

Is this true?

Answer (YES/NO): NO